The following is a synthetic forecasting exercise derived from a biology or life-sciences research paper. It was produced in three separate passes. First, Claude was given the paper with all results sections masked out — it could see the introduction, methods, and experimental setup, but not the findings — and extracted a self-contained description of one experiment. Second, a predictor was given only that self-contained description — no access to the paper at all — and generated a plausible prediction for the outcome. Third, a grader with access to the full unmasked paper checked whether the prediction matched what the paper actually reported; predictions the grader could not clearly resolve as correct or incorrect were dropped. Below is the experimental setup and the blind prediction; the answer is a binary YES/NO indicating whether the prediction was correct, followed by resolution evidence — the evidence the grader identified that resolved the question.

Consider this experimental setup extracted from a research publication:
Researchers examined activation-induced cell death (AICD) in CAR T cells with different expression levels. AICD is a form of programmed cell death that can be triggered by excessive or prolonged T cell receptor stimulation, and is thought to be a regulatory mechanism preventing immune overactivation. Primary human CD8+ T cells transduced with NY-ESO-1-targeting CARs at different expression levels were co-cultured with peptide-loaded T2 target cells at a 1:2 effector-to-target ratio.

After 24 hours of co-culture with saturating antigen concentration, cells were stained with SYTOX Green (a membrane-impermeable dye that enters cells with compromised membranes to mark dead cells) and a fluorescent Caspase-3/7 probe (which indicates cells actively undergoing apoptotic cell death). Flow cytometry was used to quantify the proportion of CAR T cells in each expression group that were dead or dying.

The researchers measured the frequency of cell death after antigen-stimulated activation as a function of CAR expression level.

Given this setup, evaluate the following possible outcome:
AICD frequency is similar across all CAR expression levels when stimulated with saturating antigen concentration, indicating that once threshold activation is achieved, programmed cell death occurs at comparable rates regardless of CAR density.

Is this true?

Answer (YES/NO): NO